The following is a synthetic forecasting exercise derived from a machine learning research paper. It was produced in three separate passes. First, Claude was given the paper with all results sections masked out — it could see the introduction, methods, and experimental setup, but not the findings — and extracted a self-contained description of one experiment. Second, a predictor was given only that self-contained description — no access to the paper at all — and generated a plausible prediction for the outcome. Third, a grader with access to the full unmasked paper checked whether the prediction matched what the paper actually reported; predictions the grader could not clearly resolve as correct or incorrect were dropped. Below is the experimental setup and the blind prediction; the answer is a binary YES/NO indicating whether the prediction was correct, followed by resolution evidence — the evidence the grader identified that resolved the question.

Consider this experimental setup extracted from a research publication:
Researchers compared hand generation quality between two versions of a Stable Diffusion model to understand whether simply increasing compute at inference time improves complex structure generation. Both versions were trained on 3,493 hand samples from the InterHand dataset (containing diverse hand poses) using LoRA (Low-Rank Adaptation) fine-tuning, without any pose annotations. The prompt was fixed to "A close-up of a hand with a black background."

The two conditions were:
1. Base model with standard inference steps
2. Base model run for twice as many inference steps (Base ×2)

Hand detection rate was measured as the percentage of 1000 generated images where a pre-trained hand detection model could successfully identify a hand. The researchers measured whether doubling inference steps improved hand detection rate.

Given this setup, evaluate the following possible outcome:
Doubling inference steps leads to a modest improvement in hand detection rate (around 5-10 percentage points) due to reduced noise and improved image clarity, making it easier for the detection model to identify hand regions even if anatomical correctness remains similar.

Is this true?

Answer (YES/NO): NO